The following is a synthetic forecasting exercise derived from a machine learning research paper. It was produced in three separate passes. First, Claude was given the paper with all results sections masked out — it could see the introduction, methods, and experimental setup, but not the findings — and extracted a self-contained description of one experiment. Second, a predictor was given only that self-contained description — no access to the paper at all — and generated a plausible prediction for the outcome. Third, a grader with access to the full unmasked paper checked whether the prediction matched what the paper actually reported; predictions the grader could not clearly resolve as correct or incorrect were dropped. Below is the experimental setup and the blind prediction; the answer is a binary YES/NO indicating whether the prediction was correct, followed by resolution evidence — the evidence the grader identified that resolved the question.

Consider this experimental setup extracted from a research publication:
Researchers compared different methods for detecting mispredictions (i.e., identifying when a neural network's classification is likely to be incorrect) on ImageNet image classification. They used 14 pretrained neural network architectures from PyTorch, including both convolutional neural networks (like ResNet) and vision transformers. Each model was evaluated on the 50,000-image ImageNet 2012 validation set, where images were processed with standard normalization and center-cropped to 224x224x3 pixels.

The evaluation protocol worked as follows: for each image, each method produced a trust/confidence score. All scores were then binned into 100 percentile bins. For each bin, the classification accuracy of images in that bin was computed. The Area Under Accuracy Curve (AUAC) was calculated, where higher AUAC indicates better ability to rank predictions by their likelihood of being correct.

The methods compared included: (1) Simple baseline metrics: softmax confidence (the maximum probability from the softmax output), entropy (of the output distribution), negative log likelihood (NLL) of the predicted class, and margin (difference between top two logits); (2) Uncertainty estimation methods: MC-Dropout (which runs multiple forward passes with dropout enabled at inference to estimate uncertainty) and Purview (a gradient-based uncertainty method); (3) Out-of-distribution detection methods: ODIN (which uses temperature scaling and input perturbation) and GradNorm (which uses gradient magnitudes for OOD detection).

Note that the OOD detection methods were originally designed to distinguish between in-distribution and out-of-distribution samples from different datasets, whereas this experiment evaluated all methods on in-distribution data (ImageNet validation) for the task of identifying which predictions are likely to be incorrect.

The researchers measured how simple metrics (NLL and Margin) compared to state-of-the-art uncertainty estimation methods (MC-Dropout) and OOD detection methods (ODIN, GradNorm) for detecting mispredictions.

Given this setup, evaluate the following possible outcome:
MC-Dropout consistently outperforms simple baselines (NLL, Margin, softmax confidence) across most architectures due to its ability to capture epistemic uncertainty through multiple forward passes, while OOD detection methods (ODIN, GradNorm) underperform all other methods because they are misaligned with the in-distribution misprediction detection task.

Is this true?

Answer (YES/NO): NO